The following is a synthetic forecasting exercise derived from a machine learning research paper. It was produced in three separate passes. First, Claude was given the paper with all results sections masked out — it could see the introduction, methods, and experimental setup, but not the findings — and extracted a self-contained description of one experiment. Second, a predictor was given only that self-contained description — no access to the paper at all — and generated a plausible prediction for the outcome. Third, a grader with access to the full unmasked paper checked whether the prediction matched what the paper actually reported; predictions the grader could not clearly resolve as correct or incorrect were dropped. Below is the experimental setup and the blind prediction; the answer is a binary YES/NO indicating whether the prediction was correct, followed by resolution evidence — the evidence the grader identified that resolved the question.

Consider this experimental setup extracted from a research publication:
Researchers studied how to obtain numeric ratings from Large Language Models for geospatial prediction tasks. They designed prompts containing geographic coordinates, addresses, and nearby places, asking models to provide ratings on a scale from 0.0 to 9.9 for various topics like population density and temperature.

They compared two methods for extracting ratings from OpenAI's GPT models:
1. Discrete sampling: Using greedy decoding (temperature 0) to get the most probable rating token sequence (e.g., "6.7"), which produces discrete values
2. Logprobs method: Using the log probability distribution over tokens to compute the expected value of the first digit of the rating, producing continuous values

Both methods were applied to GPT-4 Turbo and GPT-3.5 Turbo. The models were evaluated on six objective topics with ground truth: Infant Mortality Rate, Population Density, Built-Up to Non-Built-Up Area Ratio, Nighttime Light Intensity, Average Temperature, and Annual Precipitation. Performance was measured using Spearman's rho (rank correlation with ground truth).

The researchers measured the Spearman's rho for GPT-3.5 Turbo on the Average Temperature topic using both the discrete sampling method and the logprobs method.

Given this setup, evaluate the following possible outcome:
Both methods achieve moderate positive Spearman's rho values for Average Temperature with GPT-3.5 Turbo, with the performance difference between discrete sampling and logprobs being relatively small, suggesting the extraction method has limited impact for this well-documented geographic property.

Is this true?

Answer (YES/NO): NO